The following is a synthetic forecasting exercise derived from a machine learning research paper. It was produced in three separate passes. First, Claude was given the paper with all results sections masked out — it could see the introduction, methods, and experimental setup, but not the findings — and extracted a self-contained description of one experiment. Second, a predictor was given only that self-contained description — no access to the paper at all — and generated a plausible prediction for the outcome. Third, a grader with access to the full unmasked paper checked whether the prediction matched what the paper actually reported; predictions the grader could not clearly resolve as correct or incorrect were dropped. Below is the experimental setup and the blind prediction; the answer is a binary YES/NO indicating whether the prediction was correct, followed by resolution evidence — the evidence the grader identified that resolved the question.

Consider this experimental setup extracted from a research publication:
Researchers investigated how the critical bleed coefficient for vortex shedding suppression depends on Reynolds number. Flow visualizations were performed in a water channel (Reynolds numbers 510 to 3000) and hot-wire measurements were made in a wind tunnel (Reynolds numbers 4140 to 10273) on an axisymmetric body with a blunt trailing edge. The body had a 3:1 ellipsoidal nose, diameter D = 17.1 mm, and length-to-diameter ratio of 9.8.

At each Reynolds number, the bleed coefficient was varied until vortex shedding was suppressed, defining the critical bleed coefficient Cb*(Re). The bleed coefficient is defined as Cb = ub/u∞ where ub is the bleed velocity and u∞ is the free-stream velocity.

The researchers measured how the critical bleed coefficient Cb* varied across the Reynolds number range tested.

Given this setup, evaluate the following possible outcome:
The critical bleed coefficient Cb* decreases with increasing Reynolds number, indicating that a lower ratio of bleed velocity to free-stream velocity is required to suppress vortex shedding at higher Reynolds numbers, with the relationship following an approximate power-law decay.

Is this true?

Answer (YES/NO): NO